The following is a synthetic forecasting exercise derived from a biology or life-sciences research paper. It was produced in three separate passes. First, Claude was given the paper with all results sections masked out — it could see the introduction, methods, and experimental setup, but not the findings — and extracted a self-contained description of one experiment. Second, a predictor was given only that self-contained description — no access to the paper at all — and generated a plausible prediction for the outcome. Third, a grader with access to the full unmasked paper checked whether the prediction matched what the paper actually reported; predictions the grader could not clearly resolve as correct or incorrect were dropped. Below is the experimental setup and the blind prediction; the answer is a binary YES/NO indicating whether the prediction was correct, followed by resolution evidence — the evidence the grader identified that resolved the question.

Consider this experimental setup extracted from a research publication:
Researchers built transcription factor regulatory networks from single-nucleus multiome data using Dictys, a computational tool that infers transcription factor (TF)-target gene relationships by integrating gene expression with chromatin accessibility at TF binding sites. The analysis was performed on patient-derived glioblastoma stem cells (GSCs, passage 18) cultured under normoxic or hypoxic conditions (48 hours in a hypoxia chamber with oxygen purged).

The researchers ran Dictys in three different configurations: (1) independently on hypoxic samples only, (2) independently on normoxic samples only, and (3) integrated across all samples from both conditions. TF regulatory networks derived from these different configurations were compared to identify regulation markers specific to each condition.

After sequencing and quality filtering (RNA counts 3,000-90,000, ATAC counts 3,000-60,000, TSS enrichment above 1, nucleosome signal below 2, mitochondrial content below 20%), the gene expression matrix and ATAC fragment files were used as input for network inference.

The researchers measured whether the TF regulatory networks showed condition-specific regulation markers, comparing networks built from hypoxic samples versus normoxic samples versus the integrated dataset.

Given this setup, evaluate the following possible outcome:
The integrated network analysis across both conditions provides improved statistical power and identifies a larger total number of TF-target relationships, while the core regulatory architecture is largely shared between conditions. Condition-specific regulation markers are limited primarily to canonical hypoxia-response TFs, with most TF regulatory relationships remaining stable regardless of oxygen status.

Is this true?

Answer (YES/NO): NO